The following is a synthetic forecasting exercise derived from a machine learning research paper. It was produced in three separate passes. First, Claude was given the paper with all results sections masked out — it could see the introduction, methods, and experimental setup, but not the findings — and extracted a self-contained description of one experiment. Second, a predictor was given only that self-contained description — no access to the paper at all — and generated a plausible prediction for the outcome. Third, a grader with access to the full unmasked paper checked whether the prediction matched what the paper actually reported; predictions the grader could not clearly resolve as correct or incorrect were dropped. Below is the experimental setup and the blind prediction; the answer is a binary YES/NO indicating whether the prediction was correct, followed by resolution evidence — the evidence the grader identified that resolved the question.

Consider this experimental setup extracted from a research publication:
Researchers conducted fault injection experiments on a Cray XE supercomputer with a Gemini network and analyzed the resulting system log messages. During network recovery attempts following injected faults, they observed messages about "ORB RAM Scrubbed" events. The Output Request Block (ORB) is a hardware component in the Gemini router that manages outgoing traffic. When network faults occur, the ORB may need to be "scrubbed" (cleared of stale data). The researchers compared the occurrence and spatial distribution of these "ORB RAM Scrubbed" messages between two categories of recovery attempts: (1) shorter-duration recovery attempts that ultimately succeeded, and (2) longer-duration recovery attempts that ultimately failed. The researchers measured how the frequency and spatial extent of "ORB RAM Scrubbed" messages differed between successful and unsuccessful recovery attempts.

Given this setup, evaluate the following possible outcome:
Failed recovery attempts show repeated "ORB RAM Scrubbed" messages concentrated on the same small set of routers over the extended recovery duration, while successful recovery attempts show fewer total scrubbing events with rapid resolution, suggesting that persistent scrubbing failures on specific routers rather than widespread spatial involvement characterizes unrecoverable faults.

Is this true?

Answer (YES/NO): NO